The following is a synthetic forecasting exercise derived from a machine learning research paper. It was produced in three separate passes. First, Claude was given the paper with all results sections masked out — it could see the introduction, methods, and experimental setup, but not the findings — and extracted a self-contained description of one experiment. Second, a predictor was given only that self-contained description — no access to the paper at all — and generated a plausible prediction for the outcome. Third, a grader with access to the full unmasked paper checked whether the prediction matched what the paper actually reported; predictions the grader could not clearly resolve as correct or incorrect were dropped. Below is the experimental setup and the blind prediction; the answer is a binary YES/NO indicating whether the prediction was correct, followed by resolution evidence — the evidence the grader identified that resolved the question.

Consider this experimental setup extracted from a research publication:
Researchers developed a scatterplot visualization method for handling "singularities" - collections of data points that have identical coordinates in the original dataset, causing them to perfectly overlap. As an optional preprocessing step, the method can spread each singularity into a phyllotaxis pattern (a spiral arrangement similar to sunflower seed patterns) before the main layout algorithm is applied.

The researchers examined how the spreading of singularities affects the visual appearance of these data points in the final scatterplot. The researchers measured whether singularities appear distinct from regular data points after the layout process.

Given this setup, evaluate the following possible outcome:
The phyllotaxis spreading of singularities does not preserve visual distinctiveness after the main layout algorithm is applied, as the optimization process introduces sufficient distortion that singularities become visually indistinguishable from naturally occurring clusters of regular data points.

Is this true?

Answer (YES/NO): NO